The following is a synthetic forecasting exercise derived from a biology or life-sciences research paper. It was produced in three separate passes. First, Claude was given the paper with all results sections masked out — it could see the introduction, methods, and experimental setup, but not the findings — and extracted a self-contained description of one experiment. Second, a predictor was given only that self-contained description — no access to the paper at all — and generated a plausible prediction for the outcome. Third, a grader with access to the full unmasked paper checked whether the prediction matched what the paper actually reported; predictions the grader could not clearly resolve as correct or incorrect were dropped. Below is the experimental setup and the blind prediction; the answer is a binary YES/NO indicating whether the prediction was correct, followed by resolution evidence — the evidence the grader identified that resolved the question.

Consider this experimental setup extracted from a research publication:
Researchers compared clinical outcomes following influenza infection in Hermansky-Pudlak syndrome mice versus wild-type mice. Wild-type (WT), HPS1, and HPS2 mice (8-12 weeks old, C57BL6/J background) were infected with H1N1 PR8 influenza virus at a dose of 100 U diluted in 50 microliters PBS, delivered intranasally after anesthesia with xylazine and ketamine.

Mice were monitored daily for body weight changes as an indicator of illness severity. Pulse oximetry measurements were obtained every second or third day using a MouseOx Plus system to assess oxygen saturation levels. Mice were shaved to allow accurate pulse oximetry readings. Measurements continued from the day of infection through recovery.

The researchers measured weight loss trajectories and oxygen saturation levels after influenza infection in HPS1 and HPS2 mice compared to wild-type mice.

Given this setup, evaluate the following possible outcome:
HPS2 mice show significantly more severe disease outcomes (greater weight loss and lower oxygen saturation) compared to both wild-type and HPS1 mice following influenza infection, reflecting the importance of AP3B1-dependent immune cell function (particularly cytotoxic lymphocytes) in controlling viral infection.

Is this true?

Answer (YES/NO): NO